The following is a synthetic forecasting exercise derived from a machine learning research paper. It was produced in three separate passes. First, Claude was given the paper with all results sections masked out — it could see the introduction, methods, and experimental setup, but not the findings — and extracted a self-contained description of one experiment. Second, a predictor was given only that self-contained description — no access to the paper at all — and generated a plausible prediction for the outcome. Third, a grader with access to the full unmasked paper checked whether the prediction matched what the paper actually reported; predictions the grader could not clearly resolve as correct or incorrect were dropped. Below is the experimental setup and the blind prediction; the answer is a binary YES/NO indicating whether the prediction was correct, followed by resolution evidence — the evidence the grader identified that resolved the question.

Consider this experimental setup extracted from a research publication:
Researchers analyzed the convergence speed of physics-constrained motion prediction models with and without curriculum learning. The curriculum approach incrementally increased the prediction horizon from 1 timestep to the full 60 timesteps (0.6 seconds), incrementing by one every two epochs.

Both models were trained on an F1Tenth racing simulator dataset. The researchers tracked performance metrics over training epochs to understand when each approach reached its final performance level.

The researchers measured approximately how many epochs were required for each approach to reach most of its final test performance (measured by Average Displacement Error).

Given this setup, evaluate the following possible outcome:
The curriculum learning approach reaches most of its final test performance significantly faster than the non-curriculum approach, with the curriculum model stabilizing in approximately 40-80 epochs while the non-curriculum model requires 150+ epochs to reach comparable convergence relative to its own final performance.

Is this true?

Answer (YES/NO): NO